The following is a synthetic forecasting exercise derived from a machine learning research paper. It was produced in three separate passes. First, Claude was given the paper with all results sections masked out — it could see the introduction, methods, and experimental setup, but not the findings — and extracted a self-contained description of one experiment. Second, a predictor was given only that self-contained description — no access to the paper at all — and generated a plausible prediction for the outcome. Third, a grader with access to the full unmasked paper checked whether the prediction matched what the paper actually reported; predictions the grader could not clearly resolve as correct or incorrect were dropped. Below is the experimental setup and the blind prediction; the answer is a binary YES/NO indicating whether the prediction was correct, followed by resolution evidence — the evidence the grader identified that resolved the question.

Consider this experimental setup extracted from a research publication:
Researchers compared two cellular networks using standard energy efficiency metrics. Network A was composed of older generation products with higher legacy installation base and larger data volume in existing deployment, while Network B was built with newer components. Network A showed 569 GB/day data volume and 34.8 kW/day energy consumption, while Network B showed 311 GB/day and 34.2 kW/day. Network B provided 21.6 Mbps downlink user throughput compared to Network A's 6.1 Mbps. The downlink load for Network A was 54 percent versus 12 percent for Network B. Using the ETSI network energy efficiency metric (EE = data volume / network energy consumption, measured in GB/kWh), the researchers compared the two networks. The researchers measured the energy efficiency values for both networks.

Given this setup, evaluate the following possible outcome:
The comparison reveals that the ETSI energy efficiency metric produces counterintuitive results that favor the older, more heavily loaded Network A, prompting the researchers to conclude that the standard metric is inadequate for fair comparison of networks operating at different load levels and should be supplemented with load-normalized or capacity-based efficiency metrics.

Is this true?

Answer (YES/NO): NO